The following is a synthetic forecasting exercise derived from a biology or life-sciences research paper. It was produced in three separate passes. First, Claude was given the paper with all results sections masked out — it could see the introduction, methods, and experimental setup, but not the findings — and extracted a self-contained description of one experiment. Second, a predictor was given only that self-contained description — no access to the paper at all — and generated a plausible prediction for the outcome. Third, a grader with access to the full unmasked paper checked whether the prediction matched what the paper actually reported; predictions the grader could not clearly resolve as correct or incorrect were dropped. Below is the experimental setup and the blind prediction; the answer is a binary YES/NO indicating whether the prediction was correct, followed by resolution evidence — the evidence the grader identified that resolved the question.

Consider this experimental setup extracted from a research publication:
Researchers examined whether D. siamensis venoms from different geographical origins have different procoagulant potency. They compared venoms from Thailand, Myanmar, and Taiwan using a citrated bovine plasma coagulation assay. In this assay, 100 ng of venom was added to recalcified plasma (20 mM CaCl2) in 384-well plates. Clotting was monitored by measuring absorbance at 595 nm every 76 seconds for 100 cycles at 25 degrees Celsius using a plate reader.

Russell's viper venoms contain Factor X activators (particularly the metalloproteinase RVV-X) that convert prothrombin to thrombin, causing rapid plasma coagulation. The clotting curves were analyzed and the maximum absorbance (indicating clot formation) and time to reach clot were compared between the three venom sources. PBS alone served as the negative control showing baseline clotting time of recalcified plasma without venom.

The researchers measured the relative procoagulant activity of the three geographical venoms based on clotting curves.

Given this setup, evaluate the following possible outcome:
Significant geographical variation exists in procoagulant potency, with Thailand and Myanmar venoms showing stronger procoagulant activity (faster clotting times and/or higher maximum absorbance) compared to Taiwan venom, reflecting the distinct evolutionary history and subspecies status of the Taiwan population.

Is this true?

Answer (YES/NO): NO